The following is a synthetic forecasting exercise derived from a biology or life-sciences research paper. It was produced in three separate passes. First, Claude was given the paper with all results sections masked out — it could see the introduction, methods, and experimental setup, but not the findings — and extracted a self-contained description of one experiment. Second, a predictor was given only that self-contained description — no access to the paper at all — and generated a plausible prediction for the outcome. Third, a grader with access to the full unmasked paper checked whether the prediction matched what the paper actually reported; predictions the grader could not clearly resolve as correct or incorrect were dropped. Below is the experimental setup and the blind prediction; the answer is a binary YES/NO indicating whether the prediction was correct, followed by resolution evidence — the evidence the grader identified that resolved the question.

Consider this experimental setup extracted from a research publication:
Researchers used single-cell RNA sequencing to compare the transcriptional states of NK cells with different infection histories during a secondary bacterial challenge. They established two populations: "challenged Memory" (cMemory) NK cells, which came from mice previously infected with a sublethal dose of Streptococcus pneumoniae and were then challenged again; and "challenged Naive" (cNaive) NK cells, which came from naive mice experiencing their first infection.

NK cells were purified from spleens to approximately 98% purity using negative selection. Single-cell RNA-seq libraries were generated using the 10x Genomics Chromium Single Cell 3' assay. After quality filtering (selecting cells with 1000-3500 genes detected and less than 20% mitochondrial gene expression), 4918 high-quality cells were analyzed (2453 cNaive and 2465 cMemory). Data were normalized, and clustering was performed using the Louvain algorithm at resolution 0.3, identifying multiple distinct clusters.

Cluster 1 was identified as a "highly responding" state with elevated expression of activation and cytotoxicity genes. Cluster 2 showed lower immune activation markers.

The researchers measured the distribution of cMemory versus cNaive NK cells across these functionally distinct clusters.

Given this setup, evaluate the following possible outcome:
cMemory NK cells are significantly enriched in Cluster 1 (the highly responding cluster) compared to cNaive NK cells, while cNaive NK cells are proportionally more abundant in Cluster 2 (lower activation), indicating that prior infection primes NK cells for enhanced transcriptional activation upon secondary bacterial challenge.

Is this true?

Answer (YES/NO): NO